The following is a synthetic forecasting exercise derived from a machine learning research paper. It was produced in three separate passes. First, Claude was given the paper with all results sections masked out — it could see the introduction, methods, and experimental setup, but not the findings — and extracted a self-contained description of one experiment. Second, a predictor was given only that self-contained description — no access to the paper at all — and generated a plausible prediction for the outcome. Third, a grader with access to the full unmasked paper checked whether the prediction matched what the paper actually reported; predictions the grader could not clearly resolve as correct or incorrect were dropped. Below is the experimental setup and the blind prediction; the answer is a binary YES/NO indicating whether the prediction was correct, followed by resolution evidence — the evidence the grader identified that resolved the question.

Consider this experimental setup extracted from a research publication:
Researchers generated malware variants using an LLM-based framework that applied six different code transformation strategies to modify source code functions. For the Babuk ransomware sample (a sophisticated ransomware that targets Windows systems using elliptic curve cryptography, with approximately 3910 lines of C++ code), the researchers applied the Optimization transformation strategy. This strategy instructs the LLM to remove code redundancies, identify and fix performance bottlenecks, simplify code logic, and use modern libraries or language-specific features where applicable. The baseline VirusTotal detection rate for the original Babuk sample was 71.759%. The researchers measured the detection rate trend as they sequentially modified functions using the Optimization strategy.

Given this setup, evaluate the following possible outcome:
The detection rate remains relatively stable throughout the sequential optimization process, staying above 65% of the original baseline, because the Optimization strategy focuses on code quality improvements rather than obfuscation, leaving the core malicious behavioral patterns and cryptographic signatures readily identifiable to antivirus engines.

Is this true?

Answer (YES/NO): NO